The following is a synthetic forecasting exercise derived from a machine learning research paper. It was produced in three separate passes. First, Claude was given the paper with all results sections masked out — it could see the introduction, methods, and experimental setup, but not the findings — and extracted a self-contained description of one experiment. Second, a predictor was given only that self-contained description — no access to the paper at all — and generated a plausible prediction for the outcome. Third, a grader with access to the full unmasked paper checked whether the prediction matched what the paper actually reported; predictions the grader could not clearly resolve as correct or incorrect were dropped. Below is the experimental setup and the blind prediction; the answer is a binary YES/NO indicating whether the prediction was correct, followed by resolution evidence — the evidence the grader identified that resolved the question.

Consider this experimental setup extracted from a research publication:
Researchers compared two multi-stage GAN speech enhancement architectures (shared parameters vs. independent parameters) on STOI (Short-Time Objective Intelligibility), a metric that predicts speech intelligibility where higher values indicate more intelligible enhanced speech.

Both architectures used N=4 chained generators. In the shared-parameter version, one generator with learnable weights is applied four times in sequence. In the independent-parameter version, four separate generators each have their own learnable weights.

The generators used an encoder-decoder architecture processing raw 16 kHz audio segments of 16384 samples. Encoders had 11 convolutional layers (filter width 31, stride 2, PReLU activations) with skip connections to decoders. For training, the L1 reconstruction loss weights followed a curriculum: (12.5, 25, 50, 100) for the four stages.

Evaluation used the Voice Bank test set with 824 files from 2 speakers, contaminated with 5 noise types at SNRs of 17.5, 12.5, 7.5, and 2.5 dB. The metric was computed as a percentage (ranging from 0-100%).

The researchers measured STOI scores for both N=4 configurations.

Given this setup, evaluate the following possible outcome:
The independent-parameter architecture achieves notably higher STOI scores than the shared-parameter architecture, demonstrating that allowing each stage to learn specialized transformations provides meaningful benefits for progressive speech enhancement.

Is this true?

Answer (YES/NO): NO